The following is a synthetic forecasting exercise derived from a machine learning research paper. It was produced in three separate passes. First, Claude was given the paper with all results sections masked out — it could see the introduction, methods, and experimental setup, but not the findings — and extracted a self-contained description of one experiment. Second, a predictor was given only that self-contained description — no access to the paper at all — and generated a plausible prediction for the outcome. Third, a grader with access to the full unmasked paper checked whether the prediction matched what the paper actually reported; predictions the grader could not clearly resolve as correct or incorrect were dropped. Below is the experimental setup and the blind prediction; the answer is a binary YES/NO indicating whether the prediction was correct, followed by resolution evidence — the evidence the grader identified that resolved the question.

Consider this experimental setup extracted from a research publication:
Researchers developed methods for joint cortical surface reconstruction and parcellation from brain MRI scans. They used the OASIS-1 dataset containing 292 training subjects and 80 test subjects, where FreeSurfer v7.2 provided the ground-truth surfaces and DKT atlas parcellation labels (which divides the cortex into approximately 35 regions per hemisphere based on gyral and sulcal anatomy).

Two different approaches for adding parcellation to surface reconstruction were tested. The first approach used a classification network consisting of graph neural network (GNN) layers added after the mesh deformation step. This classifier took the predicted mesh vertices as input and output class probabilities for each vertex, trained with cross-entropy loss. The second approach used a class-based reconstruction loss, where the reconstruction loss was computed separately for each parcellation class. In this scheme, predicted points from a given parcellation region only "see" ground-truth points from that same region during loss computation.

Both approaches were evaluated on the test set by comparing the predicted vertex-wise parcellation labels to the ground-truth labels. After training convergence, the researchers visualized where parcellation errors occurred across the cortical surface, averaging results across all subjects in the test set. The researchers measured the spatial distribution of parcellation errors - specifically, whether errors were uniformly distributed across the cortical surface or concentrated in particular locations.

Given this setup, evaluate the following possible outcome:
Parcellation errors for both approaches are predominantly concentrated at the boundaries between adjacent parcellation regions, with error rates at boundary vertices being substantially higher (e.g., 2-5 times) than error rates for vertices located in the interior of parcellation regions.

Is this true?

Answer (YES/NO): YES